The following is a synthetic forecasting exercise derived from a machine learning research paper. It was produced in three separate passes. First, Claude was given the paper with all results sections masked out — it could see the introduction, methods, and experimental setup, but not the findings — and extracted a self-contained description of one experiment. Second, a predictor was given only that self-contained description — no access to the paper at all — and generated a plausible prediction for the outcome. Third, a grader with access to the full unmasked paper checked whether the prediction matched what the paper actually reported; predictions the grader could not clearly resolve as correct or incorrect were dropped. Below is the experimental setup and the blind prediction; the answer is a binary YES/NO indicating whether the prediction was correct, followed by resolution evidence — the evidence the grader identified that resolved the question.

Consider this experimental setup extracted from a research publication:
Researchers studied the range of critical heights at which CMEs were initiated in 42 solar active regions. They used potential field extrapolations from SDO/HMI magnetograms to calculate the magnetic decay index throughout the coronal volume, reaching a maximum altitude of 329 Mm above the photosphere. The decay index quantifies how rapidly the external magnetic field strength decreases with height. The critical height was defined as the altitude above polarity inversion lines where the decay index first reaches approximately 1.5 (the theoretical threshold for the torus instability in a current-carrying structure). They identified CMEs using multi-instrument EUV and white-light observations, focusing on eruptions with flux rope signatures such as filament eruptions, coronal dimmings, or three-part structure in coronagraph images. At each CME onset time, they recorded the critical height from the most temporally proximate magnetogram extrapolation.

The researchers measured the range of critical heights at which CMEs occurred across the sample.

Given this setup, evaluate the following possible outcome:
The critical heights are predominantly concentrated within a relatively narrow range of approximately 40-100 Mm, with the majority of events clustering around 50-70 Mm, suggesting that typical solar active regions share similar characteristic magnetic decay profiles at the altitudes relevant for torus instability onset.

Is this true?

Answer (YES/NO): NO